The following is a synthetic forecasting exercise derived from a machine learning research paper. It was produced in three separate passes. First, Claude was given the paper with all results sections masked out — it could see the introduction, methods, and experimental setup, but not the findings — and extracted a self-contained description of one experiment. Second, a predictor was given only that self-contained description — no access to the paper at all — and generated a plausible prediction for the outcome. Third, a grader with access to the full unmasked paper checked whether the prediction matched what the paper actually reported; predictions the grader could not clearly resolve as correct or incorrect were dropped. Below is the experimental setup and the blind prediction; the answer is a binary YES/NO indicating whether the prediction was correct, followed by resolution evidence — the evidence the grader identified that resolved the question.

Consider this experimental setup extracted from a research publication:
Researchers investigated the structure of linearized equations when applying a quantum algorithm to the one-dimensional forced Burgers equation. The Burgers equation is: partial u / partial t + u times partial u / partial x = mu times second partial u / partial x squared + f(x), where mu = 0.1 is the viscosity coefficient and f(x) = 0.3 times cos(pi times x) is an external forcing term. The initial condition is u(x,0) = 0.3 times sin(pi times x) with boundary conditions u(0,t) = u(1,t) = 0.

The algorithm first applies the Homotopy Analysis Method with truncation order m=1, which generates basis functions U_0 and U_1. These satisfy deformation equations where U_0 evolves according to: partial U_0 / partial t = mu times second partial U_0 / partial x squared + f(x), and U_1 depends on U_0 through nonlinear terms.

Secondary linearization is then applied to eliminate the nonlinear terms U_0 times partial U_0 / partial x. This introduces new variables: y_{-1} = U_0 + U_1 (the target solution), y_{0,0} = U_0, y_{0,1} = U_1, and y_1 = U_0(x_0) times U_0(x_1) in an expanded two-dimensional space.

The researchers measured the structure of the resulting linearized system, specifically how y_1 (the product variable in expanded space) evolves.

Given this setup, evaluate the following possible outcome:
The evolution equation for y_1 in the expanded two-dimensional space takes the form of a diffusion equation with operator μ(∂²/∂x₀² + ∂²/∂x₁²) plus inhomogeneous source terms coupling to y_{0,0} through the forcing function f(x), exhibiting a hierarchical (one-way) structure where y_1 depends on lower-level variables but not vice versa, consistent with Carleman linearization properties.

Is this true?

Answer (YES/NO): YES